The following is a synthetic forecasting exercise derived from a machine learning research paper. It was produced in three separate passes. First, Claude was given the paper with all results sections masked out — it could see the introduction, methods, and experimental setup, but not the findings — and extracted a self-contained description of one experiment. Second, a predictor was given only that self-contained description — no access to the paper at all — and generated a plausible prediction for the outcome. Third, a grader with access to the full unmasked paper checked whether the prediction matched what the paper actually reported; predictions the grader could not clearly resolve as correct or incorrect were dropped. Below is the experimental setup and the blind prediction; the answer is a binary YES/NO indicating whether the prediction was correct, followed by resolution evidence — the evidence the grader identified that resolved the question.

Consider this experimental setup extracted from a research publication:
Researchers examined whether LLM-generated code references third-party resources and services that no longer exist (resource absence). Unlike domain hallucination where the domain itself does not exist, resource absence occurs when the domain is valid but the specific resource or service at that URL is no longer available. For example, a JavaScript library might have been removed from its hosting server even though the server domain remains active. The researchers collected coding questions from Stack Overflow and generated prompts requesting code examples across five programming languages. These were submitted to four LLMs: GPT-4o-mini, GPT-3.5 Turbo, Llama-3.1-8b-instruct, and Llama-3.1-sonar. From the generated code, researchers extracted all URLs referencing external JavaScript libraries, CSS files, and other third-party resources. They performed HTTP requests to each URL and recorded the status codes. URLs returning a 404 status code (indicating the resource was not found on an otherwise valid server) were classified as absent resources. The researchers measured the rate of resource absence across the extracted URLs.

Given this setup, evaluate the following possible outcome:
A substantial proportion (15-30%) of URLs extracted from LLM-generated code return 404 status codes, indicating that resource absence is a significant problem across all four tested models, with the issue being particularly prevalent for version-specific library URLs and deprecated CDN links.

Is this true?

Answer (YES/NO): NO